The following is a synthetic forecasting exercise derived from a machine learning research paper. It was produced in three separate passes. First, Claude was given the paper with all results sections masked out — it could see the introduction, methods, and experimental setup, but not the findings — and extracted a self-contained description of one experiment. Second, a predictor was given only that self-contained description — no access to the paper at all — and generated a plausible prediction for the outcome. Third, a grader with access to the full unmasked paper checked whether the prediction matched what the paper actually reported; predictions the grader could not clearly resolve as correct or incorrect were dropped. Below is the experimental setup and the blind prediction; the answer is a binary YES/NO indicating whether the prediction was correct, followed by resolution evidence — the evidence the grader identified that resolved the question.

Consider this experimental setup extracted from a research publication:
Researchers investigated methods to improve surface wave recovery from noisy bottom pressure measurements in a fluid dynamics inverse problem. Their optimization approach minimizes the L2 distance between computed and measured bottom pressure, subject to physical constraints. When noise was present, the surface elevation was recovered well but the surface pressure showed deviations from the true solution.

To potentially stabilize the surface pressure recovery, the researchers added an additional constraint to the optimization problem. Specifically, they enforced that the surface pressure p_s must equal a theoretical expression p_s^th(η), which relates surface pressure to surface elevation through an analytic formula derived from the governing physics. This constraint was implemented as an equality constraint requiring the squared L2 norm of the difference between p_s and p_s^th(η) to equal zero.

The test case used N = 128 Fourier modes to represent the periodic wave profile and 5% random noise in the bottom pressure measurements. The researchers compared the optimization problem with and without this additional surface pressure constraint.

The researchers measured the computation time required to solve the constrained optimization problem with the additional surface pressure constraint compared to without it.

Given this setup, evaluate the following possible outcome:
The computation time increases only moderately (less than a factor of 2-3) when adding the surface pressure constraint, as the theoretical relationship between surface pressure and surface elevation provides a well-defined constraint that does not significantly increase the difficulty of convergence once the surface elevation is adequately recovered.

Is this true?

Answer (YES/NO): NO